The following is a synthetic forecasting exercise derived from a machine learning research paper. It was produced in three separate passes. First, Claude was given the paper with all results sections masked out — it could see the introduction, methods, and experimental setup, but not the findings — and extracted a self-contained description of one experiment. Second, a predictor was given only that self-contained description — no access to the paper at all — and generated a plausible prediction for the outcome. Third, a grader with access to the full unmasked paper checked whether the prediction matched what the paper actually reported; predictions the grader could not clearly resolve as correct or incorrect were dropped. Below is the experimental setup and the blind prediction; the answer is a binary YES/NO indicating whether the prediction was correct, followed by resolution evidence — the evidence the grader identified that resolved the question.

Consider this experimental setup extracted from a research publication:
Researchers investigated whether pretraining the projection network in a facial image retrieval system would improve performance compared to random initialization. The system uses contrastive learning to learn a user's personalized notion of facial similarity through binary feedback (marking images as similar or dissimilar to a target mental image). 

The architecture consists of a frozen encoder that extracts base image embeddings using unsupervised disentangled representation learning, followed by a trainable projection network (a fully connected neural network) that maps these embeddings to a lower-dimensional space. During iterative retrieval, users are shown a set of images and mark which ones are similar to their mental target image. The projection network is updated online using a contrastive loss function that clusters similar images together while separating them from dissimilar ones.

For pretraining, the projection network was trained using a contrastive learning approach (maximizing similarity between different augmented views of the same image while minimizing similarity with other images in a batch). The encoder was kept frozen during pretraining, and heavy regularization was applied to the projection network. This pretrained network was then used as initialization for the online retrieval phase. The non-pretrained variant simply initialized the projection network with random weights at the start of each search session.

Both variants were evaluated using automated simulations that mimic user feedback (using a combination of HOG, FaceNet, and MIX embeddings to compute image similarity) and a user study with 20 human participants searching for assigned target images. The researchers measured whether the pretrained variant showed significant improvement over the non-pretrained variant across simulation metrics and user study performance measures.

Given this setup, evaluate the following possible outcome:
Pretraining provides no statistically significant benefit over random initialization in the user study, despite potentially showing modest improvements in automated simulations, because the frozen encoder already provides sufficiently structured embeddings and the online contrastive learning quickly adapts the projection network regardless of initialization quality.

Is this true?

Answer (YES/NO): NO